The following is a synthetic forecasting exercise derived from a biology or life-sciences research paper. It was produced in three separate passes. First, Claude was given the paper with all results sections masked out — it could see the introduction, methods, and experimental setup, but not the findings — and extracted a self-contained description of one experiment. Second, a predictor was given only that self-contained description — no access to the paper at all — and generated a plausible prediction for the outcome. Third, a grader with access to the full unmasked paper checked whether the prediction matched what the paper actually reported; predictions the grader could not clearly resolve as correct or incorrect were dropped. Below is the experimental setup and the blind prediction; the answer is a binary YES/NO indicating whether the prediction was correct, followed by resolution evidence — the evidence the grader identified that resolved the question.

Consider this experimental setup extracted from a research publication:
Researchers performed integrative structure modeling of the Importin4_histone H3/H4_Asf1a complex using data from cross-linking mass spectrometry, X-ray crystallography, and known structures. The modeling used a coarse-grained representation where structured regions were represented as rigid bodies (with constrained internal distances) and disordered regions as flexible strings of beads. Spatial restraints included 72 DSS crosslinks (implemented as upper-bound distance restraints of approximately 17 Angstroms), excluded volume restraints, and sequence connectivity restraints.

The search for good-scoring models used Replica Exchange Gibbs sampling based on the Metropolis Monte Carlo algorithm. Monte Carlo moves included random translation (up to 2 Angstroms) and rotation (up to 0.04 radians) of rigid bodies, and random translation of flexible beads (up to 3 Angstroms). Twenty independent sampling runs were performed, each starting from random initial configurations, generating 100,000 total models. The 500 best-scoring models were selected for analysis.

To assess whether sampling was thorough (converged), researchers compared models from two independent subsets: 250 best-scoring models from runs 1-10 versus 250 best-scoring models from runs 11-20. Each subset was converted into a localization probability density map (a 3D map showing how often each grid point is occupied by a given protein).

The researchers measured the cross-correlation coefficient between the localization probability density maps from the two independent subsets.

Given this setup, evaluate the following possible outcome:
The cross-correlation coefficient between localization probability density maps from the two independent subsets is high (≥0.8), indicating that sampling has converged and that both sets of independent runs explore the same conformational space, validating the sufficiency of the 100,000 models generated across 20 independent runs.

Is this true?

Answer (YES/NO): YES